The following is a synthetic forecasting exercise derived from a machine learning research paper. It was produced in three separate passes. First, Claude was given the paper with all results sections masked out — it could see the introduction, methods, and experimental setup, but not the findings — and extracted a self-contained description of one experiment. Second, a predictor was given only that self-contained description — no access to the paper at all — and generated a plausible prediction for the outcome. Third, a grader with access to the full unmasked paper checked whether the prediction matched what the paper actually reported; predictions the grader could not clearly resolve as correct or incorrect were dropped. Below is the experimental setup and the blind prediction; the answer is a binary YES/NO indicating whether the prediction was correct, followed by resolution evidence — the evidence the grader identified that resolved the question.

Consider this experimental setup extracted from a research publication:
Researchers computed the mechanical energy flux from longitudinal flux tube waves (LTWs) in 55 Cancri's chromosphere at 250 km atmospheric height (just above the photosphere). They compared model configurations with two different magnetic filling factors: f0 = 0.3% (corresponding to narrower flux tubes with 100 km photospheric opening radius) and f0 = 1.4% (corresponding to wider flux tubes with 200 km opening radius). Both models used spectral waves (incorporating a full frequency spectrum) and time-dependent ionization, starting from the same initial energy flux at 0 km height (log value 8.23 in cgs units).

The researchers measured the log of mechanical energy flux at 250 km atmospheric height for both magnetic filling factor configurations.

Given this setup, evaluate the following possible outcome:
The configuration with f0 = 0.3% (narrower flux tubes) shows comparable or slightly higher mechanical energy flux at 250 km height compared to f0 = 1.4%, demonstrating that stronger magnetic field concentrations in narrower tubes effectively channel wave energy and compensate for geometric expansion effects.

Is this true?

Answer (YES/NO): YES